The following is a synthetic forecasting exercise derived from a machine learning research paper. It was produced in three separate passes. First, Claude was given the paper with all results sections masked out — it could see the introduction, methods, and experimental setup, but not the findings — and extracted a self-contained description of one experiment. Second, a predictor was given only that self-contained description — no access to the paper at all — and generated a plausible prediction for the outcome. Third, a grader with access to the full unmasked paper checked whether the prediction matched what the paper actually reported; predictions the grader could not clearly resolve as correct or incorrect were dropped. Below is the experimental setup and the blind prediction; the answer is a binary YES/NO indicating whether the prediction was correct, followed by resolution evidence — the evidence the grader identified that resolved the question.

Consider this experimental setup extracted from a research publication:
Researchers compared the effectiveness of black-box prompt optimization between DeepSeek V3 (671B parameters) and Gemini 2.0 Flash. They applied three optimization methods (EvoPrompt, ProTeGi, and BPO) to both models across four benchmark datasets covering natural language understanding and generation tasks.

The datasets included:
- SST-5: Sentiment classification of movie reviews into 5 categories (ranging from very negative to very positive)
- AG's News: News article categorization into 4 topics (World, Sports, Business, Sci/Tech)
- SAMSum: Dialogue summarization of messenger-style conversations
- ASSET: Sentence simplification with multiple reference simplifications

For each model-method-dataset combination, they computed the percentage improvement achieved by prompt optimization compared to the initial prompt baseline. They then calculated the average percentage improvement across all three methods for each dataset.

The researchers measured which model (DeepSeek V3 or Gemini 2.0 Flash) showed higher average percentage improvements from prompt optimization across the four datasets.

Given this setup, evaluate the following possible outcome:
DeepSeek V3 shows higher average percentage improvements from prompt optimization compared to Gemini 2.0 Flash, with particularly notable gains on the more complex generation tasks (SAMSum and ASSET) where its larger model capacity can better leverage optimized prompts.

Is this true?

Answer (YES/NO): NO